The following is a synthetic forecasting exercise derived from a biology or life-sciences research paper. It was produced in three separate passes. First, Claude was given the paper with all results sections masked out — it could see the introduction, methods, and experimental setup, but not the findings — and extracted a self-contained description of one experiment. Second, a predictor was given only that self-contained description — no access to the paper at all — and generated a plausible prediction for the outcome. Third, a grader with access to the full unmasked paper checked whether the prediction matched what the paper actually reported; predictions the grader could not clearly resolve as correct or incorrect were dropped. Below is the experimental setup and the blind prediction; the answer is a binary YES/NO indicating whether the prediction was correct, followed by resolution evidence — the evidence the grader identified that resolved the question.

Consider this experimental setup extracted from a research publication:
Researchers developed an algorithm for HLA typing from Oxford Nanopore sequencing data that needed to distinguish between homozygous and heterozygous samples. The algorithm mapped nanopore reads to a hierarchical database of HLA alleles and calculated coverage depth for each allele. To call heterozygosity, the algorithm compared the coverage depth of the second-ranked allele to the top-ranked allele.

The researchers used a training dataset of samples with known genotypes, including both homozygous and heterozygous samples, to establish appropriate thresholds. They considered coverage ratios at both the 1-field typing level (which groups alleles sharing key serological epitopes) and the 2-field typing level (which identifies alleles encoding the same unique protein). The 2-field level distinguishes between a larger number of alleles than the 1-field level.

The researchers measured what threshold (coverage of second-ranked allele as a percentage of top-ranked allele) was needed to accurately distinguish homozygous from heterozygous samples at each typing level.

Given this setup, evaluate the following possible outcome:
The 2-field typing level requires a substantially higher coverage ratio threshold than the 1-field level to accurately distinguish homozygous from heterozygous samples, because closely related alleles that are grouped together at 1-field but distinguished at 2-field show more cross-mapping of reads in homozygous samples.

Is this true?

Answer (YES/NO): YES